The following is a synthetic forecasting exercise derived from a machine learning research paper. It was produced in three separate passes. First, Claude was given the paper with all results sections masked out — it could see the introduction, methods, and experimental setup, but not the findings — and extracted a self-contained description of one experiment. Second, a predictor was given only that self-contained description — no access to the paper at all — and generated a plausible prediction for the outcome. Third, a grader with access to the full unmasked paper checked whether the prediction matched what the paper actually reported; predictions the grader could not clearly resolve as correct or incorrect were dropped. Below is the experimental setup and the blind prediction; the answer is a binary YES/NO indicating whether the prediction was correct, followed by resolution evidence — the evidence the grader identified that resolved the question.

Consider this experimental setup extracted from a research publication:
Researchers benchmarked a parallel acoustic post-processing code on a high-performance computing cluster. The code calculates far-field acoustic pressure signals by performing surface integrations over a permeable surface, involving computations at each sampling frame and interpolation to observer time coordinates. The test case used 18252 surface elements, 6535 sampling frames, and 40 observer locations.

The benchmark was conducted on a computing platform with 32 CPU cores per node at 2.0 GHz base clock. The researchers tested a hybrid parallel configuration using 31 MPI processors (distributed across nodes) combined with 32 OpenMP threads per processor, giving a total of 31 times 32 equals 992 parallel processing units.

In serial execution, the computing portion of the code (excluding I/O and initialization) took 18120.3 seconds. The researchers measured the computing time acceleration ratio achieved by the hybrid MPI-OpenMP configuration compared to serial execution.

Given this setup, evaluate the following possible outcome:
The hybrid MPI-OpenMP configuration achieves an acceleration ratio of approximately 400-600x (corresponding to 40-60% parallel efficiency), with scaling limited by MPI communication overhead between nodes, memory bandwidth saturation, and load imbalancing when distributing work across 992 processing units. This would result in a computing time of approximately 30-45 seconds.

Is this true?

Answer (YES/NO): YES